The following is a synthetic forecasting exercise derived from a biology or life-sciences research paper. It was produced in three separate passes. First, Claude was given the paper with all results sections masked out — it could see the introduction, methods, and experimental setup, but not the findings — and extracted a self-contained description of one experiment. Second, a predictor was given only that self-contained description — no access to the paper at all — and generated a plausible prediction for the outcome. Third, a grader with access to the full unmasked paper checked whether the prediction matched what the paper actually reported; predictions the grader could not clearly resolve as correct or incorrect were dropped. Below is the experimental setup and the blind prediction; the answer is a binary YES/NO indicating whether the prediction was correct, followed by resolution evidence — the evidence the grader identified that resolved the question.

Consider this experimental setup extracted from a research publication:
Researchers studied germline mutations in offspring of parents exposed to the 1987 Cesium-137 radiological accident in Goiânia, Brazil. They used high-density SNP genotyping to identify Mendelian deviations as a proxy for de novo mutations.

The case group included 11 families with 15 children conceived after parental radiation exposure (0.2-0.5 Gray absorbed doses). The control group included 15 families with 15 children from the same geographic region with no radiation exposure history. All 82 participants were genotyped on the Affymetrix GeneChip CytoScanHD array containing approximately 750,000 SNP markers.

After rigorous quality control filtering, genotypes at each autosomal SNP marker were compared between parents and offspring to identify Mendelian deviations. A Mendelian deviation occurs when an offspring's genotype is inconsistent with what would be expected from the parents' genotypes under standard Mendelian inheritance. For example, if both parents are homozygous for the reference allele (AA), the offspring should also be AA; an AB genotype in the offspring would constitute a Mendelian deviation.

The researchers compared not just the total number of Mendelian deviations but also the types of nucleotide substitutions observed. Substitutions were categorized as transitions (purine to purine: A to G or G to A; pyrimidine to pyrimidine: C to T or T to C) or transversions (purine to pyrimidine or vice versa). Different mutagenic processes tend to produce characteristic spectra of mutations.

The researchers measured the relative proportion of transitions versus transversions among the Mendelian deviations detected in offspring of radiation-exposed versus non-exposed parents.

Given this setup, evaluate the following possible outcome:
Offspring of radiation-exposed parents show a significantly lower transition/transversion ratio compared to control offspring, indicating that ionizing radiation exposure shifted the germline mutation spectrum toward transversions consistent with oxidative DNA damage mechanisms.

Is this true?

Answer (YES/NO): NO